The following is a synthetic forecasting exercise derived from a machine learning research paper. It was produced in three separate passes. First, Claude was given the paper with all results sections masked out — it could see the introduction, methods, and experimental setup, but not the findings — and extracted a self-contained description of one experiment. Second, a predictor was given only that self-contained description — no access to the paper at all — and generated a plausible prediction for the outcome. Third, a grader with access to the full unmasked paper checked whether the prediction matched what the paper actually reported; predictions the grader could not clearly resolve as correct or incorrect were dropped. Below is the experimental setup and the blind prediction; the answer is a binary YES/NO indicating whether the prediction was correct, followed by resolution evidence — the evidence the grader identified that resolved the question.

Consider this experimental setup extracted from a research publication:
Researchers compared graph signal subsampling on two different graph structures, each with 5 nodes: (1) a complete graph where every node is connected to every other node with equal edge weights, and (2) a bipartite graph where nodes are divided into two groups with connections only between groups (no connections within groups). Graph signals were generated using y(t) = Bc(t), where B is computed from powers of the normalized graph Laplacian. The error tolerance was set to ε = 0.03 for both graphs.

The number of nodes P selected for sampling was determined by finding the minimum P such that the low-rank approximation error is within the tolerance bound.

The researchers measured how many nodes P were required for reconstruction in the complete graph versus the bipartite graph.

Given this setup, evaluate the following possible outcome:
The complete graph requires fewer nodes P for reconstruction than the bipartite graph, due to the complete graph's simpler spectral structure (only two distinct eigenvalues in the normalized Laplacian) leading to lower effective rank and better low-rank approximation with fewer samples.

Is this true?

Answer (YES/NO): NO